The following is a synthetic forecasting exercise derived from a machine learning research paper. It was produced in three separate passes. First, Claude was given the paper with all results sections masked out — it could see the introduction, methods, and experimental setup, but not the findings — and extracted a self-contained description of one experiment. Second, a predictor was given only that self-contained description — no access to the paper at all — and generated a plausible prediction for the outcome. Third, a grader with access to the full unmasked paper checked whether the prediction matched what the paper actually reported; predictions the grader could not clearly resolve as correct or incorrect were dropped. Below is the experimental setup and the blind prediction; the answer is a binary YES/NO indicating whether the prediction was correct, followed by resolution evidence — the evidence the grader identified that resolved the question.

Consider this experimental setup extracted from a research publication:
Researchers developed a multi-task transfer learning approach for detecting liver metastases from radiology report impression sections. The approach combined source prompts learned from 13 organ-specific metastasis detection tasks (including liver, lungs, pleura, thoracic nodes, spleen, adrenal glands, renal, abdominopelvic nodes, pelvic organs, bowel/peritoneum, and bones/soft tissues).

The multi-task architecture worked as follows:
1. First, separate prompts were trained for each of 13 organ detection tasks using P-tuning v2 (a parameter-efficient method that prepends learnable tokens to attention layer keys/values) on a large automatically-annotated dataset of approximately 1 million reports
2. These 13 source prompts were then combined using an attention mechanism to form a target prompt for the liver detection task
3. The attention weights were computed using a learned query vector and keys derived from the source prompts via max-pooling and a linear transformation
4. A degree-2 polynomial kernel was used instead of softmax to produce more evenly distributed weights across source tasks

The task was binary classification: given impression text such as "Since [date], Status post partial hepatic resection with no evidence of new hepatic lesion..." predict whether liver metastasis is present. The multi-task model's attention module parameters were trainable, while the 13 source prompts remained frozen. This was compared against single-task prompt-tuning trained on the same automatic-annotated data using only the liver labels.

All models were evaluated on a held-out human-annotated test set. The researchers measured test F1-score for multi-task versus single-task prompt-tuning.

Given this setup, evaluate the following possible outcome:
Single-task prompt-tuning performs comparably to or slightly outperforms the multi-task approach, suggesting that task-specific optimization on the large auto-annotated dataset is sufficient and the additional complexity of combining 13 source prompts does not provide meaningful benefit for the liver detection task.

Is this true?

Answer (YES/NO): NO